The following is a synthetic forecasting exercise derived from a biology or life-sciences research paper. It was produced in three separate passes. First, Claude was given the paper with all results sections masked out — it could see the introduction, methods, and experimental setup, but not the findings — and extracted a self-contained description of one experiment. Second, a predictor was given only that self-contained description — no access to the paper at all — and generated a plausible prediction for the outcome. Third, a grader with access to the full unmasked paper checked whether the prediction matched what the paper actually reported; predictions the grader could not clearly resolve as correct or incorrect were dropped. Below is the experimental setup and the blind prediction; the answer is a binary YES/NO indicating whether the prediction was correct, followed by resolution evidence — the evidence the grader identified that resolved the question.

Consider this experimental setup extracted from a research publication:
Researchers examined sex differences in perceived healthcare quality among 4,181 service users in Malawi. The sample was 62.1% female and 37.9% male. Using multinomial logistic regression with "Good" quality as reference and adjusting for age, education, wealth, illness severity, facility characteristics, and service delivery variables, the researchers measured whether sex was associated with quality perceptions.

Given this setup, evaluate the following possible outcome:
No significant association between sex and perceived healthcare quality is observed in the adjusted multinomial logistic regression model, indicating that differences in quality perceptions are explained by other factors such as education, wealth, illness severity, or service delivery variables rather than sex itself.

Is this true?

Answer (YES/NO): NO